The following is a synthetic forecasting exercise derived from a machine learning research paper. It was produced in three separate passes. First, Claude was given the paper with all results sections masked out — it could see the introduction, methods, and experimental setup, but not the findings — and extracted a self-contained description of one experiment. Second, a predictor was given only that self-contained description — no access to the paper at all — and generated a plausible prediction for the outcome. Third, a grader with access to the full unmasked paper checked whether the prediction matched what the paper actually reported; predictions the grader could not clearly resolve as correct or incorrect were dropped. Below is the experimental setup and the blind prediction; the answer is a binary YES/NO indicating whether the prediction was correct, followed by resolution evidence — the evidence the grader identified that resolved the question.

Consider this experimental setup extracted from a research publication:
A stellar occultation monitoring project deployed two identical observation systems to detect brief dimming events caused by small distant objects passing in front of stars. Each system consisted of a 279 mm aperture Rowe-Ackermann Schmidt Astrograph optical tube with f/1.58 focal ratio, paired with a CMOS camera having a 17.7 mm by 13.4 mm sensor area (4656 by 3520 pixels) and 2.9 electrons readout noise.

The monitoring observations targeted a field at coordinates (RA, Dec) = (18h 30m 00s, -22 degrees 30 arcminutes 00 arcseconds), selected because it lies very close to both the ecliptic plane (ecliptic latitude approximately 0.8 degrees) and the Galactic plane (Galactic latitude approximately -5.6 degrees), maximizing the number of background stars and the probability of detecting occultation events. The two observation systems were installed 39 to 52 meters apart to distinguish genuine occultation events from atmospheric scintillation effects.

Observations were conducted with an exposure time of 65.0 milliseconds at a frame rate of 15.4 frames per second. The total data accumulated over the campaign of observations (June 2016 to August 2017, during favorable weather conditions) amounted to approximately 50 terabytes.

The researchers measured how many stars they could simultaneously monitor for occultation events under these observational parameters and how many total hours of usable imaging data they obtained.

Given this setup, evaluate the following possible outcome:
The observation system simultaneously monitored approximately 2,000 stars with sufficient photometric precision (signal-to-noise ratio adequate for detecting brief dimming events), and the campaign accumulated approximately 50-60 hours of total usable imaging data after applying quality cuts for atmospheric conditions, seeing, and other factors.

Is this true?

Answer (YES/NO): NO